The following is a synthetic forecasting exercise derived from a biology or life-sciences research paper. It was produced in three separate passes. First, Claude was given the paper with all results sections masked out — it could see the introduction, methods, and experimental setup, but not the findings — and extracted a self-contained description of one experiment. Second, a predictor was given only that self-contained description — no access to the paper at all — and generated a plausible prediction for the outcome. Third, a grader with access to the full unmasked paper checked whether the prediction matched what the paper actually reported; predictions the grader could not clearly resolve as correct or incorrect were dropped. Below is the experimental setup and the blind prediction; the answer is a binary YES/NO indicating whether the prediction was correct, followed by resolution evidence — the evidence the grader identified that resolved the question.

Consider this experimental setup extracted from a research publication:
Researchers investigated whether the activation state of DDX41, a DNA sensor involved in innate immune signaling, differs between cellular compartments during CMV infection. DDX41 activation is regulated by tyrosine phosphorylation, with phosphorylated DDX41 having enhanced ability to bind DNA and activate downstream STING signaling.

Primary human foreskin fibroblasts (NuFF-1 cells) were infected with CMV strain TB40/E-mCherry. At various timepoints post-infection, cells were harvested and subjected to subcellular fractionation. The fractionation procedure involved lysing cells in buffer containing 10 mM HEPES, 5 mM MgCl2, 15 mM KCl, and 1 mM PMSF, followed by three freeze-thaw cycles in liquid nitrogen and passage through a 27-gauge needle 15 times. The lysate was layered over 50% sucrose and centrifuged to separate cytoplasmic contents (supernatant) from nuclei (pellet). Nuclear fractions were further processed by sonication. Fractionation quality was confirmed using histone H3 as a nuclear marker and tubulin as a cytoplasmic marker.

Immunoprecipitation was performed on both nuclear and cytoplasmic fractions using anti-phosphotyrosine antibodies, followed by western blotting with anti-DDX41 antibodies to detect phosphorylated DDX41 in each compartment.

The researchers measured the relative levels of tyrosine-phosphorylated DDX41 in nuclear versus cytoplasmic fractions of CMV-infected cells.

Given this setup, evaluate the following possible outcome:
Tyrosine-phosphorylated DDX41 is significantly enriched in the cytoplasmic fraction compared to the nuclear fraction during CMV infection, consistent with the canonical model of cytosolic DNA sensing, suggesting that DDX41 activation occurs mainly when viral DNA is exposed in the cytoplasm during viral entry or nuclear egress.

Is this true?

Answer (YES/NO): NO